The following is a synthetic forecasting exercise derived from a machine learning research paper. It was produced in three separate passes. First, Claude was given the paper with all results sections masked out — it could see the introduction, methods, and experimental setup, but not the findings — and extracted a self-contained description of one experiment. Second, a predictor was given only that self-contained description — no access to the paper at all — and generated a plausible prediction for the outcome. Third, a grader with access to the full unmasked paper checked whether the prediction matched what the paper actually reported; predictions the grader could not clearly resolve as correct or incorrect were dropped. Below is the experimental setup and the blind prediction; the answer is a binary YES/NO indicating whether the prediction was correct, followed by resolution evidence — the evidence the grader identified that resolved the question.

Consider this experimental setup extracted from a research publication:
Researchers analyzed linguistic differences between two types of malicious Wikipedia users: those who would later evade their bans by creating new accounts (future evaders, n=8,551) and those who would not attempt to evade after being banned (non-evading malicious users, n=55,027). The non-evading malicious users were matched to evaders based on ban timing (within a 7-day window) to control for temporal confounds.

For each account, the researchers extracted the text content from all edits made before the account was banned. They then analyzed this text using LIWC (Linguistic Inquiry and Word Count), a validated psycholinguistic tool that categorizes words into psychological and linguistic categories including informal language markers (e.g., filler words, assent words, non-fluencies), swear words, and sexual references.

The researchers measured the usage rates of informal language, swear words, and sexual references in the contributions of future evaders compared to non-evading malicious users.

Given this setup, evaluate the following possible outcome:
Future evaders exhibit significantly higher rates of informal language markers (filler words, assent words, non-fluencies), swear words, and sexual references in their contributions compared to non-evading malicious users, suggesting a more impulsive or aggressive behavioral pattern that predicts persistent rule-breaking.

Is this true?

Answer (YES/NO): NO